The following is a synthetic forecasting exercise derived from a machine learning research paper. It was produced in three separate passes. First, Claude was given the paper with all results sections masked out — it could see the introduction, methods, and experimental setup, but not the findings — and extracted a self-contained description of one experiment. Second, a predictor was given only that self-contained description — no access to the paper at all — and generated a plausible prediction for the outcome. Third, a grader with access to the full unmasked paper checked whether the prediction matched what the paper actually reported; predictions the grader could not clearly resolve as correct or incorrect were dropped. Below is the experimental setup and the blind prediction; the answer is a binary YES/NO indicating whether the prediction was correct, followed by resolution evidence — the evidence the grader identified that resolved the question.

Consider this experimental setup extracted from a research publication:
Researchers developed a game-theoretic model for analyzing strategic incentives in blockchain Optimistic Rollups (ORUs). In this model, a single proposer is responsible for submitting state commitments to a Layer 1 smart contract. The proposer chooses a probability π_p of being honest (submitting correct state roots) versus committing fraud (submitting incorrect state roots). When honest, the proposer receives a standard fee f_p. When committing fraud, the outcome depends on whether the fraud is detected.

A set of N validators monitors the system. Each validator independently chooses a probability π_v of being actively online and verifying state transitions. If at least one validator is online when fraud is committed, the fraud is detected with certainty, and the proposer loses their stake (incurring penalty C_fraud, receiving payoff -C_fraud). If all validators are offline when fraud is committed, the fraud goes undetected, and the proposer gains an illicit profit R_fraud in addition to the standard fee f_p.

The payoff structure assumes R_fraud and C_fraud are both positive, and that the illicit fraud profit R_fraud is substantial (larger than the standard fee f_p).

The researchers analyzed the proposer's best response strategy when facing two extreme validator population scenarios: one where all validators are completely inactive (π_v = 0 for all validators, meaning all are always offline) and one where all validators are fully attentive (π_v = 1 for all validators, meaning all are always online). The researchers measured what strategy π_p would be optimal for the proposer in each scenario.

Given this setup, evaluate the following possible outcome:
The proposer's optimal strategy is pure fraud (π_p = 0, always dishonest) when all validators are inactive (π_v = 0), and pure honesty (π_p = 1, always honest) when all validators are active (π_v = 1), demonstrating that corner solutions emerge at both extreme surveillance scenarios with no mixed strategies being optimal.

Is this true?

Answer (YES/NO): YES